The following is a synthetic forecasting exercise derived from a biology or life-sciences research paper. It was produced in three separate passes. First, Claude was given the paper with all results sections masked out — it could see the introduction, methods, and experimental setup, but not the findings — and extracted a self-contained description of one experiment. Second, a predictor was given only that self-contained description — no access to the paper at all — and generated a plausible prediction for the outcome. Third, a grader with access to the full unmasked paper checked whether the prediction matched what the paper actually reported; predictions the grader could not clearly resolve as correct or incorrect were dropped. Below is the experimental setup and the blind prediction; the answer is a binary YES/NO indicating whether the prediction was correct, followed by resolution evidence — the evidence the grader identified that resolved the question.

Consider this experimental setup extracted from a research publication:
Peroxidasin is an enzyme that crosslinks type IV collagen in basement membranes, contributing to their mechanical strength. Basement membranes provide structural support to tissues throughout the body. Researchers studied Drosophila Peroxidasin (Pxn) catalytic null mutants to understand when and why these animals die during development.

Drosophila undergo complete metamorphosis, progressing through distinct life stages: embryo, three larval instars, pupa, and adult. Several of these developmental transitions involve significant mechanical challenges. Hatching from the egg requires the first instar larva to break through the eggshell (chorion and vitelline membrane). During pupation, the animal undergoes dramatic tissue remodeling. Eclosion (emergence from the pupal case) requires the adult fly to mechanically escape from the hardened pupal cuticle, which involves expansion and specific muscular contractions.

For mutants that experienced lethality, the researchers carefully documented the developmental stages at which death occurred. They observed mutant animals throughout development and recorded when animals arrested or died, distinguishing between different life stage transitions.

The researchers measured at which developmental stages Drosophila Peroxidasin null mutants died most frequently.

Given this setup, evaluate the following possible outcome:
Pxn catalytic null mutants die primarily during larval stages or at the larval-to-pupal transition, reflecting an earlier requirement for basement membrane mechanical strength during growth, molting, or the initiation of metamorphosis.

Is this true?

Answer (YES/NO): NO